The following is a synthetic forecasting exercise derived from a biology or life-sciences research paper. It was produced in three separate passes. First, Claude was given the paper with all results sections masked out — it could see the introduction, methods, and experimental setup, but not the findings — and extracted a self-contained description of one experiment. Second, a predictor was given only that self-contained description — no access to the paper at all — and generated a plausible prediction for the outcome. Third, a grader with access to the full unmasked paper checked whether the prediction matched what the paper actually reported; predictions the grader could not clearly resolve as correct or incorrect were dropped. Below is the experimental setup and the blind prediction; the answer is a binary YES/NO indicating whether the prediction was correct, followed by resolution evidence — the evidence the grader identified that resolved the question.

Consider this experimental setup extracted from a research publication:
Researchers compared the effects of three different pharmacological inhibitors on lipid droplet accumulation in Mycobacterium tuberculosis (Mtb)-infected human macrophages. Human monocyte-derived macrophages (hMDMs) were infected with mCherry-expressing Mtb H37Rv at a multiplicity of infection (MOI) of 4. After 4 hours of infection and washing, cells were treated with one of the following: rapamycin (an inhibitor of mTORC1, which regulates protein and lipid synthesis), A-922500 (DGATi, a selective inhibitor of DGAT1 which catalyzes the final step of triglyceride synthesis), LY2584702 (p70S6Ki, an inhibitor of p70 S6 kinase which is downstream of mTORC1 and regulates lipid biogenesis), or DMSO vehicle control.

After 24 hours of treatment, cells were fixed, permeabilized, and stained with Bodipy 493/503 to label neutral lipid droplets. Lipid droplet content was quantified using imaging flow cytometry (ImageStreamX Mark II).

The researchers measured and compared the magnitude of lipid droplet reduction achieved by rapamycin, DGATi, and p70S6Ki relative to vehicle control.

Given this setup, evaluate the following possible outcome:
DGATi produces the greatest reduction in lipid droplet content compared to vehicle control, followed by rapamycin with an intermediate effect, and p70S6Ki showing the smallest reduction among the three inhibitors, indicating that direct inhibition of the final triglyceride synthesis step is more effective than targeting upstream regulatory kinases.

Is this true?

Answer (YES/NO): NO